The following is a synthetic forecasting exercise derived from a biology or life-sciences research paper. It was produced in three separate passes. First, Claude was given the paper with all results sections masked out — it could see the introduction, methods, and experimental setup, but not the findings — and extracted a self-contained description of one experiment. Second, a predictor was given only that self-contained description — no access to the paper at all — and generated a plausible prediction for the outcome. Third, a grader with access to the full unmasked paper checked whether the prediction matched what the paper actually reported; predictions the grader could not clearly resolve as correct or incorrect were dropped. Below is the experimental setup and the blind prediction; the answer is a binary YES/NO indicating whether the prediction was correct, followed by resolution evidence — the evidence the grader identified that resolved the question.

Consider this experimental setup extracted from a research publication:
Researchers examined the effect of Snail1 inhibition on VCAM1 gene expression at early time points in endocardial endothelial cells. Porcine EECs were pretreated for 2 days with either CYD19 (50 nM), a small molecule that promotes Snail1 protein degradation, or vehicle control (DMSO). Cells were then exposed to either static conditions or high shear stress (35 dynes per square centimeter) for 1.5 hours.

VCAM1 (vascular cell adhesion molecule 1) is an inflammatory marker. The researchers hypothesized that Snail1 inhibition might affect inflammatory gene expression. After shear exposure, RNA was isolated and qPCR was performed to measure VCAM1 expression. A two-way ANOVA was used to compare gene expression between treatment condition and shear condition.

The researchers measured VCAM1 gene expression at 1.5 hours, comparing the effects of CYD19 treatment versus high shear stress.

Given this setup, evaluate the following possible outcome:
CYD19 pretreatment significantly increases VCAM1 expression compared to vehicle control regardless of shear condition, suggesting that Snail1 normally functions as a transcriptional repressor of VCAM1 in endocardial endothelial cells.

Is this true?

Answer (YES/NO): YES